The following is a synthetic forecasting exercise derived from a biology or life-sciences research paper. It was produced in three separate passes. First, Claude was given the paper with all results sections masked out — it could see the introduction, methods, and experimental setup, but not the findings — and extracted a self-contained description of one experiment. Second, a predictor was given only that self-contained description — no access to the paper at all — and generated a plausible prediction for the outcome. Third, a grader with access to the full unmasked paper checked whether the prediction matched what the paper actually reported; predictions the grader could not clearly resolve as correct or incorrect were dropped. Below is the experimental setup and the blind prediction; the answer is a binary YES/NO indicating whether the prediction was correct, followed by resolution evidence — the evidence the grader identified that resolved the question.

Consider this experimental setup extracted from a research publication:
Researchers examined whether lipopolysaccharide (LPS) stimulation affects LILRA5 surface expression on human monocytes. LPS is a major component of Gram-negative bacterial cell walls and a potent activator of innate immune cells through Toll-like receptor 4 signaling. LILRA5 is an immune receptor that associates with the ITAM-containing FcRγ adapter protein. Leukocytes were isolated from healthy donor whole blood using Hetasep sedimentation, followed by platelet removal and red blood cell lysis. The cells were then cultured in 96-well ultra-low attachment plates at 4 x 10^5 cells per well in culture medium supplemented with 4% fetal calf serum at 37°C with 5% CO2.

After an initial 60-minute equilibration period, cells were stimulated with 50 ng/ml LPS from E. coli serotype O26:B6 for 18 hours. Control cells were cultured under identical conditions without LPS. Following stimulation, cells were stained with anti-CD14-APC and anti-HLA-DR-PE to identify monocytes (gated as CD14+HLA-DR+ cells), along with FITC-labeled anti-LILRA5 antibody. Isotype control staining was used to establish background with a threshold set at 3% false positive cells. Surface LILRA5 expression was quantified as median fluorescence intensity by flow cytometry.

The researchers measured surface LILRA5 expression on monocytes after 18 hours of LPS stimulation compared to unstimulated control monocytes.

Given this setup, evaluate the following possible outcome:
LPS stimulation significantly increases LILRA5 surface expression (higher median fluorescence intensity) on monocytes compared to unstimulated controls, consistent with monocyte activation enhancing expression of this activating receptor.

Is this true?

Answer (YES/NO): NO